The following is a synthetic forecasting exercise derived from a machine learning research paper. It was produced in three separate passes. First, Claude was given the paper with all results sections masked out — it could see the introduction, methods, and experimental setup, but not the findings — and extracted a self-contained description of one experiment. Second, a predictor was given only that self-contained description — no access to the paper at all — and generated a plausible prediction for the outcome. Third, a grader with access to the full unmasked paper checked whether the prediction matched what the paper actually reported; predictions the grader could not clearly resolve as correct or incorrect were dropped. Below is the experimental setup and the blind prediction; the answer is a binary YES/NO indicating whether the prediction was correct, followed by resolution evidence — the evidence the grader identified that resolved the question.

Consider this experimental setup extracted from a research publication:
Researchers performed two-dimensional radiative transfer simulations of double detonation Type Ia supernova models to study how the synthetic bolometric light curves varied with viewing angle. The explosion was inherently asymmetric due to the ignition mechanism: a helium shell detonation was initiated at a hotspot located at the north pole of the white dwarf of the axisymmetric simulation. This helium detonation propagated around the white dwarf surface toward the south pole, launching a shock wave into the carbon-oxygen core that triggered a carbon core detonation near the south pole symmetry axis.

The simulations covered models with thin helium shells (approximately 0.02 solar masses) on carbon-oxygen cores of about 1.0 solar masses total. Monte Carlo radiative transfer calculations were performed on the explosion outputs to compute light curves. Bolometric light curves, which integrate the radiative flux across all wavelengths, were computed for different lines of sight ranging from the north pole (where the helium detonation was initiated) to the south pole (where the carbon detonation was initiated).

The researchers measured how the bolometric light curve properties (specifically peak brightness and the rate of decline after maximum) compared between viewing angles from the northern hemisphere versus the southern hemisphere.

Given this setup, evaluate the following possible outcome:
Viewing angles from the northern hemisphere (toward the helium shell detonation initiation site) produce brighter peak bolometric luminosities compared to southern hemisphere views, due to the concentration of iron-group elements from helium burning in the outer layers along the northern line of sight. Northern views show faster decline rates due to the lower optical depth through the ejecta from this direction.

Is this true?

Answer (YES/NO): NO